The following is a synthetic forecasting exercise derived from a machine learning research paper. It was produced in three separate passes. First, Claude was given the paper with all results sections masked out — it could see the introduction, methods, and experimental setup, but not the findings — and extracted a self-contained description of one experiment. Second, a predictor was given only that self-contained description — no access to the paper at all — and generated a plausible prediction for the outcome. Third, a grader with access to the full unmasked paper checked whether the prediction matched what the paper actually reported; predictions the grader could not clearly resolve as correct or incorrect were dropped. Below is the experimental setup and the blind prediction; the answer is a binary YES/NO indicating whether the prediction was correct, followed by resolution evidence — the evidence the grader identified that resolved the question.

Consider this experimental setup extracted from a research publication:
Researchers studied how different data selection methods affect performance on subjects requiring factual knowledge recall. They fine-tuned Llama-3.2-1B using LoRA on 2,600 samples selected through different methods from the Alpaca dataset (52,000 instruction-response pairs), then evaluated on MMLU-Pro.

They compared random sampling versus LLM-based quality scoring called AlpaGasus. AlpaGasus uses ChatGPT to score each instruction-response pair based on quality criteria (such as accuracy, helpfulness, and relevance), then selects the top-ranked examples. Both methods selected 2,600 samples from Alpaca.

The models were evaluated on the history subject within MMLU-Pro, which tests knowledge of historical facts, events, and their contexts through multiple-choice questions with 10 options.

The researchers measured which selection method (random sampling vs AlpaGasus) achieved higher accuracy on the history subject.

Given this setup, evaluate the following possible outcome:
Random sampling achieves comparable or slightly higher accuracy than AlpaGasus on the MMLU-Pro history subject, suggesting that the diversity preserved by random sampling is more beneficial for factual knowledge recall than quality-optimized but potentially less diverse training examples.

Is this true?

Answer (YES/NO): YES